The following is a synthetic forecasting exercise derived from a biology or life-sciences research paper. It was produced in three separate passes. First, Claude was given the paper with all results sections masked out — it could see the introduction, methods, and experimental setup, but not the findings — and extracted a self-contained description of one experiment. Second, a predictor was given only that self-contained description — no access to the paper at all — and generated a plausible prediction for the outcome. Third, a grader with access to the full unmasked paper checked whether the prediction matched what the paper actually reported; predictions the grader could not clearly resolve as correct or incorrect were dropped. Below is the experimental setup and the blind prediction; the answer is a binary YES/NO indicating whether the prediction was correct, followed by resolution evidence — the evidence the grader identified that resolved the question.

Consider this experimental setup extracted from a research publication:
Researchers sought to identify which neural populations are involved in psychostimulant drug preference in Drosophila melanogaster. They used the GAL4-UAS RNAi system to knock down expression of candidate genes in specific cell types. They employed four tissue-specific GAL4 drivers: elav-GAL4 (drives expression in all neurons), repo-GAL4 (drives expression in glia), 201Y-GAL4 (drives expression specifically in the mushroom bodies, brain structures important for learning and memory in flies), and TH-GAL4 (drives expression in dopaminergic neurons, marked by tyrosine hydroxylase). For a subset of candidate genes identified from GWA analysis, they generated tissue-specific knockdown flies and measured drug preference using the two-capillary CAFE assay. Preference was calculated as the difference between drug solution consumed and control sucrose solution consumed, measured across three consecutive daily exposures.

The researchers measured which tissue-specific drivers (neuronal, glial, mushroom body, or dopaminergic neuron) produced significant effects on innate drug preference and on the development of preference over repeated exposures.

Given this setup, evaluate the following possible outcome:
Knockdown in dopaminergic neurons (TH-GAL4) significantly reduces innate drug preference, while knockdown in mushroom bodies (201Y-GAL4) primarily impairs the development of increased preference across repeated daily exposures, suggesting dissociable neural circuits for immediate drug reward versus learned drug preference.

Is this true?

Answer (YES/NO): NO